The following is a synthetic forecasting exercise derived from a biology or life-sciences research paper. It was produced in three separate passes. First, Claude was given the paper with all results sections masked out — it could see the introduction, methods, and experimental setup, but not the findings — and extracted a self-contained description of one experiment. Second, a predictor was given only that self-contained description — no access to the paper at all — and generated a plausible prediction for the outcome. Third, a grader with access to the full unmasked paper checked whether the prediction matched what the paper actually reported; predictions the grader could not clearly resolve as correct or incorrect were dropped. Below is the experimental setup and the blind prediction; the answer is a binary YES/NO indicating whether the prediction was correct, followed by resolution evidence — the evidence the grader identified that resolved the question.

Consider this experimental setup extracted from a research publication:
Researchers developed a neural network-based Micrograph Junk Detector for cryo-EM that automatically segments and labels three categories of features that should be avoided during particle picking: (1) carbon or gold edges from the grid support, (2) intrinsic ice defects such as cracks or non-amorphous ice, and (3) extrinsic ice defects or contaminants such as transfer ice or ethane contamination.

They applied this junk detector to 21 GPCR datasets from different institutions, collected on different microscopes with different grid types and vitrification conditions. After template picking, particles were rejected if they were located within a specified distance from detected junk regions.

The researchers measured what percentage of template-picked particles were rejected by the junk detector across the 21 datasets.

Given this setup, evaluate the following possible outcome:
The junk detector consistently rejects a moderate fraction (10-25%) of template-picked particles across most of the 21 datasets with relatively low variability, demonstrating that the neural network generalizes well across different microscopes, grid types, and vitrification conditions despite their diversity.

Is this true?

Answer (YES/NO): NO